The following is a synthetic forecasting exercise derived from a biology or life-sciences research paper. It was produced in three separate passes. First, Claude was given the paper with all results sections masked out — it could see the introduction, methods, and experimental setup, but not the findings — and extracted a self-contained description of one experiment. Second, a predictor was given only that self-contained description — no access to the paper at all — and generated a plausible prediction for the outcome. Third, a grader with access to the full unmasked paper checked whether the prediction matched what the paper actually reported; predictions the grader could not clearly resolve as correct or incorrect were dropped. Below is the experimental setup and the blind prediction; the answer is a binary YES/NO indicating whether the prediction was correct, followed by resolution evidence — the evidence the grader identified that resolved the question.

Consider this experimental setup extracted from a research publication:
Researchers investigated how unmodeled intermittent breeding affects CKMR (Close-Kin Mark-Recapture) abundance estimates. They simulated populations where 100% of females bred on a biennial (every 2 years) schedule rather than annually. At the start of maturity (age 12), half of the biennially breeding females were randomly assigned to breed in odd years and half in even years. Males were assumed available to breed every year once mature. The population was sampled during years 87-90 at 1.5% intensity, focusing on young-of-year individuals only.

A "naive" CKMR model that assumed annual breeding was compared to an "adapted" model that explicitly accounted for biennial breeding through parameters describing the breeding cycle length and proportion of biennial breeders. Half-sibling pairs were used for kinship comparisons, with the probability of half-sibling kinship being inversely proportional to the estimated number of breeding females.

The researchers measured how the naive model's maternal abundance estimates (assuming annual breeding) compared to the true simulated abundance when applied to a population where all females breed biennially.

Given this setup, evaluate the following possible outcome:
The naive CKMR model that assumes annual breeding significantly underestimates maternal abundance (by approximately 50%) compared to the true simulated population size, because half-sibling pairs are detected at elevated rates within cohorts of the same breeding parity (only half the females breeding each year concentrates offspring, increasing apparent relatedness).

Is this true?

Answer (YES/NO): NO